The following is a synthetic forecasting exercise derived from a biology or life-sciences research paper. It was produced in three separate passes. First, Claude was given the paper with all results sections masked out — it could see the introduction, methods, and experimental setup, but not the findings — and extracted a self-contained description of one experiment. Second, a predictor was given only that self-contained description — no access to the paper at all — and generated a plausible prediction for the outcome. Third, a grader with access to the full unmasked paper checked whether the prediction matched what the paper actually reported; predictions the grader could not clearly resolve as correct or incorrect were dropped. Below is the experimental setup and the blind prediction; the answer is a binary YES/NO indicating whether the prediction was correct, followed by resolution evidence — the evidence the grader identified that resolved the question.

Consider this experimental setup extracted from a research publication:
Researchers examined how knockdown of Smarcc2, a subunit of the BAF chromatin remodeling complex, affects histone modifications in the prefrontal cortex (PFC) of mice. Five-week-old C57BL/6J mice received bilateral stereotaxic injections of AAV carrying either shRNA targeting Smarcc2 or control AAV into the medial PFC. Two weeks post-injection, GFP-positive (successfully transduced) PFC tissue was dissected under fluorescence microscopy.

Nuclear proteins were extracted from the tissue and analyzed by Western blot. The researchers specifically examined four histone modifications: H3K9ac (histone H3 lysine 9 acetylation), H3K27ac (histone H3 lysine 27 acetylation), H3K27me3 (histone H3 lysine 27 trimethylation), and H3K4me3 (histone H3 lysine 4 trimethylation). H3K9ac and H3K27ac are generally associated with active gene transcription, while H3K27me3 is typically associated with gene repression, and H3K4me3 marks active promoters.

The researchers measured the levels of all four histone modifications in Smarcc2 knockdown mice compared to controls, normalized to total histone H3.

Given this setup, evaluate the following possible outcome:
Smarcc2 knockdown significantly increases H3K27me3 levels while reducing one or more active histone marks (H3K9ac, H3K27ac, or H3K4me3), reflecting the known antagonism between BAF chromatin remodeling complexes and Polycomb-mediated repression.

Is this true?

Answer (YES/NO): NO